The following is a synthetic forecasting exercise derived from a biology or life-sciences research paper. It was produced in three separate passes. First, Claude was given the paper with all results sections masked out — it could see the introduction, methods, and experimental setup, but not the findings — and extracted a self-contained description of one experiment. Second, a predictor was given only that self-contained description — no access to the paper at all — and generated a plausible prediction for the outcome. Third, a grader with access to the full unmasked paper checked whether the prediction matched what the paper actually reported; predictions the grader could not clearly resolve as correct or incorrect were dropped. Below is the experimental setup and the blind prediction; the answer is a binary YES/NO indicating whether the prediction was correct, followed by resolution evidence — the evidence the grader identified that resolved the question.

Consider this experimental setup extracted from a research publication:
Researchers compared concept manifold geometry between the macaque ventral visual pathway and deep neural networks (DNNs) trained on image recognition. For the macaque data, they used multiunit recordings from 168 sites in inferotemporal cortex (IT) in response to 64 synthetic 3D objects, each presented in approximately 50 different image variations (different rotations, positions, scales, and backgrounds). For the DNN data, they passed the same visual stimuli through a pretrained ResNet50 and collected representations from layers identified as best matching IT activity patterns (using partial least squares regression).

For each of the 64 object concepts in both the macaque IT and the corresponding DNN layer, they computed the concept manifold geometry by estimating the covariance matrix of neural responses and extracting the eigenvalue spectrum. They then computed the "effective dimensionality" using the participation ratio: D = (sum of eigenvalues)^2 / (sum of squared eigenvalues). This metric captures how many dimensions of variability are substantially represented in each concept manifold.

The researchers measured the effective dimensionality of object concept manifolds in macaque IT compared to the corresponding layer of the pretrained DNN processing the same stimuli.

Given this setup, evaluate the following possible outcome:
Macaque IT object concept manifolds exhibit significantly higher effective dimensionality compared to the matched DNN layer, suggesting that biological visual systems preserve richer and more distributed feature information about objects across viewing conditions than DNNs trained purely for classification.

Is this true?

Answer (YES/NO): NO